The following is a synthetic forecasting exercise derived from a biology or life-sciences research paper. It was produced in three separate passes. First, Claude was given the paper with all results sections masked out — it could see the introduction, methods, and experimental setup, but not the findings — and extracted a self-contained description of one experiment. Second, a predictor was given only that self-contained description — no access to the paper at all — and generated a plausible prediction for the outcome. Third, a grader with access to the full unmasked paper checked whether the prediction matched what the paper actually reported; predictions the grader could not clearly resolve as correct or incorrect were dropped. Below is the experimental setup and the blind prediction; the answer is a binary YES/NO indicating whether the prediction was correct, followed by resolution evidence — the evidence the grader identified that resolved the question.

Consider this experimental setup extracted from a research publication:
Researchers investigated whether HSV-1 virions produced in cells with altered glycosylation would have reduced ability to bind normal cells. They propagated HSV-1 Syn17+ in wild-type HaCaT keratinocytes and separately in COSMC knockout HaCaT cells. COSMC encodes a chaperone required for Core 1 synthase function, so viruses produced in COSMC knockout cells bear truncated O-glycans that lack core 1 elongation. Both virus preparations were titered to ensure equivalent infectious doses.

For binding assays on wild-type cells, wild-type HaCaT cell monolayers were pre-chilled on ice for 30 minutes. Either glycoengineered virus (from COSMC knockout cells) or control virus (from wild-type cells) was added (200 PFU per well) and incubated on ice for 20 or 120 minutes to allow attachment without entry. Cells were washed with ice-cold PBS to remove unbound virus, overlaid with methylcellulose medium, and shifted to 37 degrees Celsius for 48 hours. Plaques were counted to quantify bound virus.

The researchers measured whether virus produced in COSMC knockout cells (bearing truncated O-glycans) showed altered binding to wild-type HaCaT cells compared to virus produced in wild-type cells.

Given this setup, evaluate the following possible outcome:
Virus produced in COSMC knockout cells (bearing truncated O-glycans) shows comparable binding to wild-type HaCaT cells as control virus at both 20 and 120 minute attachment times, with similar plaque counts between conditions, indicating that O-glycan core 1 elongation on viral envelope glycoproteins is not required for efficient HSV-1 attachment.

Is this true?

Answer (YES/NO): NO